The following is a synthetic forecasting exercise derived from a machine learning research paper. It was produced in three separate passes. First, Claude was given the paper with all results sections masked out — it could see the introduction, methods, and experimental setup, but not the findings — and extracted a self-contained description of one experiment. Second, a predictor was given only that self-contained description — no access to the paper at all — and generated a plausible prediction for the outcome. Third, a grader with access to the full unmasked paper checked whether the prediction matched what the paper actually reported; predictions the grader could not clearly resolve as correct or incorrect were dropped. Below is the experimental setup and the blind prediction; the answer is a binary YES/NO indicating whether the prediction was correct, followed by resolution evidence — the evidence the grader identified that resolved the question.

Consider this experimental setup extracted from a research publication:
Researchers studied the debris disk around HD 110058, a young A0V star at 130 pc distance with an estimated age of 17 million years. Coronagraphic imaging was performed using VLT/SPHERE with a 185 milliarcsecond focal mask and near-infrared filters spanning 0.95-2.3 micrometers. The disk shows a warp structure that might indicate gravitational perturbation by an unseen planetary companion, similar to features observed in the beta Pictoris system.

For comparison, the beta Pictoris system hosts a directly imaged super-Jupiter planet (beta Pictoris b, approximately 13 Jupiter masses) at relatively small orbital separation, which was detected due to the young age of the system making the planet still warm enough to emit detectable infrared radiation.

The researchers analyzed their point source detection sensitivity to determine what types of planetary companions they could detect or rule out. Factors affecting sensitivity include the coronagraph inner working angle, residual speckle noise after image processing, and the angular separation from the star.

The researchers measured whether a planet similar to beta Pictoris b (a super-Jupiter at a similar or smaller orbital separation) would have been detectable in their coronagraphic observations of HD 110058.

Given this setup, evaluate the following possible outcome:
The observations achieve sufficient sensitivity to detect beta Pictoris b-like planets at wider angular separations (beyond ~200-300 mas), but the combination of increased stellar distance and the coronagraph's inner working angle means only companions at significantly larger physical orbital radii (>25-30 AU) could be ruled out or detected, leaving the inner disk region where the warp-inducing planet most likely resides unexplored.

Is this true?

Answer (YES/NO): NO